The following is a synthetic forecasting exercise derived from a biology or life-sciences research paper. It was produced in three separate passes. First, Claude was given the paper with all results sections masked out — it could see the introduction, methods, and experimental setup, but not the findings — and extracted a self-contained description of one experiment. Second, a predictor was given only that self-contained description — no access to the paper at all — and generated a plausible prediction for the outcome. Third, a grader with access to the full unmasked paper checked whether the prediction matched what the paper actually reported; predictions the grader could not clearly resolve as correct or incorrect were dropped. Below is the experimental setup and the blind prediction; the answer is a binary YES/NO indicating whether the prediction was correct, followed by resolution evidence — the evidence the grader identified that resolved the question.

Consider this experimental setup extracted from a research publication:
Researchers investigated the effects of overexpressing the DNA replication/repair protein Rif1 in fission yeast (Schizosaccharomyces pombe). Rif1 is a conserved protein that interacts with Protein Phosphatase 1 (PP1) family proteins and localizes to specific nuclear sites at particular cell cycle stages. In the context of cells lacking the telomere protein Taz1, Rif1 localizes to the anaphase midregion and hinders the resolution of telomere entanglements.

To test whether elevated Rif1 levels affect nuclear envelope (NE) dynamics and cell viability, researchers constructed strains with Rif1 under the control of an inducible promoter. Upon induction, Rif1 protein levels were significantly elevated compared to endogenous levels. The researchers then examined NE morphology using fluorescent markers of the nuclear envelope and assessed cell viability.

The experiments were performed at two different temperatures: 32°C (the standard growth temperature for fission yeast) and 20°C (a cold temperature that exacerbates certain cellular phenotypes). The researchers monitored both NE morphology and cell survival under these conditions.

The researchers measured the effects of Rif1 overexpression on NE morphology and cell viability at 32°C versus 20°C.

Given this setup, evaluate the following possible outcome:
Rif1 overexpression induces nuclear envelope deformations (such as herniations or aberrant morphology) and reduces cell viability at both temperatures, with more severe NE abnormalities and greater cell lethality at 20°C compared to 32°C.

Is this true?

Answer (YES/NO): NO